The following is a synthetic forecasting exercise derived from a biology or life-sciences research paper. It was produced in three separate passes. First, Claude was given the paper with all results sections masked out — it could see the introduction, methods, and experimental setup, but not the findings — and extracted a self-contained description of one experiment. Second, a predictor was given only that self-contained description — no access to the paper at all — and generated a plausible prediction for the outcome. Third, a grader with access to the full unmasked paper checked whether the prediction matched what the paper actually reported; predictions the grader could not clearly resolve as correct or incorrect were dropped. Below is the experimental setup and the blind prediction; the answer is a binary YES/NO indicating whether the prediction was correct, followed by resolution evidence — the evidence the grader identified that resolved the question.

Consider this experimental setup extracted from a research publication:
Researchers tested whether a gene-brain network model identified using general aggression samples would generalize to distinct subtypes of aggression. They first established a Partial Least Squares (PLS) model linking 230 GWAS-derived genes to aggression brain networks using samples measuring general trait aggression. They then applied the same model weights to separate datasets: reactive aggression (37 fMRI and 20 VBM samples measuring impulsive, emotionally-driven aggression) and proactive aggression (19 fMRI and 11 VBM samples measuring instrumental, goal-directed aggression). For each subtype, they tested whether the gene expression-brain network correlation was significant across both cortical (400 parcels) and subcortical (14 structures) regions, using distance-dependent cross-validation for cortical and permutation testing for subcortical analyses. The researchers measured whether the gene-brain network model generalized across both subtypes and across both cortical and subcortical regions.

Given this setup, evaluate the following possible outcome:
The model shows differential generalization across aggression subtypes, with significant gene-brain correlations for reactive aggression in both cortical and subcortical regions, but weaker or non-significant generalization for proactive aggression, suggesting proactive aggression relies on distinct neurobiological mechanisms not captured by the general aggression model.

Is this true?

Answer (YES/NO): YES